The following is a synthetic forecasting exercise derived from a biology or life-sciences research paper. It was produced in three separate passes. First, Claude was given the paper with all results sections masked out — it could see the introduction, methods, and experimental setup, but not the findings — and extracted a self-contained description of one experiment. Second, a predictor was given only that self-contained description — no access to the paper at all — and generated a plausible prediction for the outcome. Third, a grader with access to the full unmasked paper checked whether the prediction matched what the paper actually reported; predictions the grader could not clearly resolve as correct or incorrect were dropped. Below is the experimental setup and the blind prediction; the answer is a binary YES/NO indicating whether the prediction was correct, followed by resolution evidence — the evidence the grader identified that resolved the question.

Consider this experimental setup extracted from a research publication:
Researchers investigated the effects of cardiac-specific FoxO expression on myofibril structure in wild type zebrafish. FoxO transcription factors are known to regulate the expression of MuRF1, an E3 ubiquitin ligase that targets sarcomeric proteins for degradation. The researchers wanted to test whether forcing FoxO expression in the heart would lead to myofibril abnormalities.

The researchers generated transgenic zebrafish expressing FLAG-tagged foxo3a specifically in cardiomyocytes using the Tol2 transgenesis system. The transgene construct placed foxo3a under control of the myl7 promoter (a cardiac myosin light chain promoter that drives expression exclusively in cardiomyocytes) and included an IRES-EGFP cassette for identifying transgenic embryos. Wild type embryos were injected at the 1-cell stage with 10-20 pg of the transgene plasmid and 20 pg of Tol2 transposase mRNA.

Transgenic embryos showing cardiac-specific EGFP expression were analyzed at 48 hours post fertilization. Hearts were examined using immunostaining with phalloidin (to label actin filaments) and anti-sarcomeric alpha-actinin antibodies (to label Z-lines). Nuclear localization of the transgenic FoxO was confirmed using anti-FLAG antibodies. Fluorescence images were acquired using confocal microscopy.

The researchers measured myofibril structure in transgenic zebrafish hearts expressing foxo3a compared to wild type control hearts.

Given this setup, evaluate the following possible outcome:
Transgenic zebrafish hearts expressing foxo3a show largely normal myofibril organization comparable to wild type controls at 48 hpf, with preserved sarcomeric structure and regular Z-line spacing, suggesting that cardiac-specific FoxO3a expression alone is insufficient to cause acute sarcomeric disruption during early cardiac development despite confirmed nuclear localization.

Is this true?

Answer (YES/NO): NO